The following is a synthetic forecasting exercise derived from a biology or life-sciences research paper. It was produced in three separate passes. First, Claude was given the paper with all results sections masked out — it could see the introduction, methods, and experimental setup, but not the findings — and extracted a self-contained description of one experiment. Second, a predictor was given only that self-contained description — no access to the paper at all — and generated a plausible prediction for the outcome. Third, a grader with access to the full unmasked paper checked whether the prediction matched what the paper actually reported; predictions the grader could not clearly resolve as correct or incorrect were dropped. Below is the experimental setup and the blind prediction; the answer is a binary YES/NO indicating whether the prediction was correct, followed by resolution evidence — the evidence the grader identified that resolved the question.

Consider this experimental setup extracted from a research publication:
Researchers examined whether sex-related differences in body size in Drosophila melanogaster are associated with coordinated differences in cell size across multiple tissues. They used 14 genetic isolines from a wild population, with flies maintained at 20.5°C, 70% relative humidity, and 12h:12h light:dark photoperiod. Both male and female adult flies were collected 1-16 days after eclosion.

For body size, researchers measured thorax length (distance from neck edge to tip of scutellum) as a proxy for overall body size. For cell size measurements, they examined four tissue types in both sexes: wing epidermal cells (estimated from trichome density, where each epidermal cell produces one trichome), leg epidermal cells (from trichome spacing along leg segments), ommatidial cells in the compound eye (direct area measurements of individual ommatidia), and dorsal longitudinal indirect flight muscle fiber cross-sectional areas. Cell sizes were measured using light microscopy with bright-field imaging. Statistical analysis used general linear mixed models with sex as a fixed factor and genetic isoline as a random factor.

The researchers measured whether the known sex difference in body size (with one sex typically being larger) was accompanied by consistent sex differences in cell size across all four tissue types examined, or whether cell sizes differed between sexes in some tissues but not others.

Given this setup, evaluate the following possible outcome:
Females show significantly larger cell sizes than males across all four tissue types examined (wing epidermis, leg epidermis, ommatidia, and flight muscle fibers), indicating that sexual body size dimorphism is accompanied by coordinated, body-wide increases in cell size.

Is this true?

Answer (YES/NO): YES